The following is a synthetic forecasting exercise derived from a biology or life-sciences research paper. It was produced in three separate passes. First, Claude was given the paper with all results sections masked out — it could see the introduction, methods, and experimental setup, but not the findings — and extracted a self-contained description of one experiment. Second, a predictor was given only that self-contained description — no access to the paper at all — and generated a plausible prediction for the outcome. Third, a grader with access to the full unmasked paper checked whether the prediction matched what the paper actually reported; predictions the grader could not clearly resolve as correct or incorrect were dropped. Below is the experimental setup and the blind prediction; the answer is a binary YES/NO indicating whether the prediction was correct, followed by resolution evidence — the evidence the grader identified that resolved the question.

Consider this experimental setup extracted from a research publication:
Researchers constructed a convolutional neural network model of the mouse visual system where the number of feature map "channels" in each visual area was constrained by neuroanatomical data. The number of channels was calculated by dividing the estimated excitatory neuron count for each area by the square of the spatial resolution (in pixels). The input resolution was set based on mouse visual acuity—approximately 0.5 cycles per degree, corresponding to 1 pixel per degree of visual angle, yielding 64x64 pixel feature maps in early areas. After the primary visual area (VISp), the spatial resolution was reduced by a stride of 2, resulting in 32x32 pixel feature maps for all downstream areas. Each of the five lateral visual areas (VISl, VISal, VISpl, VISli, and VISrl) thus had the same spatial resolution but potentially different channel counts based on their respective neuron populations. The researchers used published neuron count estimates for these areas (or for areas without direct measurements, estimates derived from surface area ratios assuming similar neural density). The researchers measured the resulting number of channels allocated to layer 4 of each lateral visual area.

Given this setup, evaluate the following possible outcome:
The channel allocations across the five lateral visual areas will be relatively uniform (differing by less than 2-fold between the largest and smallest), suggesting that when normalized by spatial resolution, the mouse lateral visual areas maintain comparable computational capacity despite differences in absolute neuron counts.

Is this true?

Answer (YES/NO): NO